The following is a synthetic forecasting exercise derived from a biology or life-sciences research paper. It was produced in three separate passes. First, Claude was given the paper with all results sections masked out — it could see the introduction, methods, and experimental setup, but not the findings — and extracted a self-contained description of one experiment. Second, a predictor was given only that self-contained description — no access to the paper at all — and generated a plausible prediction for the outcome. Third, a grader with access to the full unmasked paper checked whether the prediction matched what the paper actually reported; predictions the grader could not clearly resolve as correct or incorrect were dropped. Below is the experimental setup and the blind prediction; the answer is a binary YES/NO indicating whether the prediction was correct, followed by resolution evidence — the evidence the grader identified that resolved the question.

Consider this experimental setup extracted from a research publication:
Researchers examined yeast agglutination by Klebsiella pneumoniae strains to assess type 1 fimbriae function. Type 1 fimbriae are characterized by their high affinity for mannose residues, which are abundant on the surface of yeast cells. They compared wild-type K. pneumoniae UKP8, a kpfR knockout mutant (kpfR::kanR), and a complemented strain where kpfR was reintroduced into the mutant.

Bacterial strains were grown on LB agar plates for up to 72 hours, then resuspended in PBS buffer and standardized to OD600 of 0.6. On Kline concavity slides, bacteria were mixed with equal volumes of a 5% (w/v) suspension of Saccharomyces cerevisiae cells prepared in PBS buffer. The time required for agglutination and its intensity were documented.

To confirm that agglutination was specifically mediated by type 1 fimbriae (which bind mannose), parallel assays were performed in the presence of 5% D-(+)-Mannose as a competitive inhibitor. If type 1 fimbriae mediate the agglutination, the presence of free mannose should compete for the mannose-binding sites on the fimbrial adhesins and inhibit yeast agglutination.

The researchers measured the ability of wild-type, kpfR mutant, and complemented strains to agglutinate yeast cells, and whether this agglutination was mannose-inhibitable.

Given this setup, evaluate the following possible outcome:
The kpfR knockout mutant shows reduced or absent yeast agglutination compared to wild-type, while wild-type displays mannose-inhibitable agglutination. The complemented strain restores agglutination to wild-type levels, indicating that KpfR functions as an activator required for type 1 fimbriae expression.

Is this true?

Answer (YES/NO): NO